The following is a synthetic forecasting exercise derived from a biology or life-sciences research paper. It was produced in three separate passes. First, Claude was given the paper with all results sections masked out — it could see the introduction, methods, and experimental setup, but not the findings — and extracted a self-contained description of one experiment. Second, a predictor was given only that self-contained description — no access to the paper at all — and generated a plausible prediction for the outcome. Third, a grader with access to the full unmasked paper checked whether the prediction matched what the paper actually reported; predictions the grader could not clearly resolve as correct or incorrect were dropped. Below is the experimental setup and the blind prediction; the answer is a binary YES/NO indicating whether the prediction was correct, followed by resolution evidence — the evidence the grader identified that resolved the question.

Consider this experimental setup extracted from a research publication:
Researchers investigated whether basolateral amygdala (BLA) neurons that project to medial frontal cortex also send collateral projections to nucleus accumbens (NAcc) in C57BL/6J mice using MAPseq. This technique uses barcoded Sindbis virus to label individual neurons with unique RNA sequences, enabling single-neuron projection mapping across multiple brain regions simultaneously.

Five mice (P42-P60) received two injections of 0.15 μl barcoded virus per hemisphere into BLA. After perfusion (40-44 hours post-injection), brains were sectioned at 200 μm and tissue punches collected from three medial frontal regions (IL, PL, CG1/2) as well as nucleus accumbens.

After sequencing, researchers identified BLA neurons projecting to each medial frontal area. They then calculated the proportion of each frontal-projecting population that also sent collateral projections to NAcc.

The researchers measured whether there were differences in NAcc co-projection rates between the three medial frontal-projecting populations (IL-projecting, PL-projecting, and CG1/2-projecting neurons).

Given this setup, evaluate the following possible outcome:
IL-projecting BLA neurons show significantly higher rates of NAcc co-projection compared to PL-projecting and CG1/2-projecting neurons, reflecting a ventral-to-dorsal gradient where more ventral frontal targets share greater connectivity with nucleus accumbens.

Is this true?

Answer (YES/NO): NO